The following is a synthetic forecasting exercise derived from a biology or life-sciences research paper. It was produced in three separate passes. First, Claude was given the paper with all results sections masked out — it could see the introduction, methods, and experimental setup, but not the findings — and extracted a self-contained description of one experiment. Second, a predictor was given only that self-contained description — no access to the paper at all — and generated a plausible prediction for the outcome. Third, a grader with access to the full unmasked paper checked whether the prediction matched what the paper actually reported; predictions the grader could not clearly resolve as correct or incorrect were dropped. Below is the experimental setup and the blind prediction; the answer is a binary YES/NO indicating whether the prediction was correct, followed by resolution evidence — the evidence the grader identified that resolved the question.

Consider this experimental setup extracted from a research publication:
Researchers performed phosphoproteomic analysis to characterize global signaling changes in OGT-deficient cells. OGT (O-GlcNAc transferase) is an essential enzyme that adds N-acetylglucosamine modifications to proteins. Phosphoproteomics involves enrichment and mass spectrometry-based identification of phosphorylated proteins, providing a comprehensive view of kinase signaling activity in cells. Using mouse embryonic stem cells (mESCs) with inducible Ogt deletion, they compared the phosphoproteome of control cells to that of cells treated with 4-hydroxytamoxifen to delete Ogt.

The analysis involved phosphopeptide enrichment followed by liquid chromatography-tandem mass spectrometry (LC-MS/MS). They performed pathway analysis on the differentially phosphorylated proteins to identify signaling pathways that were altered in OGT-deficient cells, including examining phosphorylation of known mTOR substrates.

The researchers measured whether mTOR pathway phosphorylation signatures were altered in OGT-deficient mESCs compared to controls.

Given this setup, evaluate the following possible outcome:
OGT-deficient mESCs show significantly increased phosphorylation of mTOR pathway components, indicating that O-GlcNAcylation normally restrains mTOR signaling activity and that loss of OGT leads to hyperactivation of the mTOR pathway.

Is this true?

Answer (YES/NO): YES